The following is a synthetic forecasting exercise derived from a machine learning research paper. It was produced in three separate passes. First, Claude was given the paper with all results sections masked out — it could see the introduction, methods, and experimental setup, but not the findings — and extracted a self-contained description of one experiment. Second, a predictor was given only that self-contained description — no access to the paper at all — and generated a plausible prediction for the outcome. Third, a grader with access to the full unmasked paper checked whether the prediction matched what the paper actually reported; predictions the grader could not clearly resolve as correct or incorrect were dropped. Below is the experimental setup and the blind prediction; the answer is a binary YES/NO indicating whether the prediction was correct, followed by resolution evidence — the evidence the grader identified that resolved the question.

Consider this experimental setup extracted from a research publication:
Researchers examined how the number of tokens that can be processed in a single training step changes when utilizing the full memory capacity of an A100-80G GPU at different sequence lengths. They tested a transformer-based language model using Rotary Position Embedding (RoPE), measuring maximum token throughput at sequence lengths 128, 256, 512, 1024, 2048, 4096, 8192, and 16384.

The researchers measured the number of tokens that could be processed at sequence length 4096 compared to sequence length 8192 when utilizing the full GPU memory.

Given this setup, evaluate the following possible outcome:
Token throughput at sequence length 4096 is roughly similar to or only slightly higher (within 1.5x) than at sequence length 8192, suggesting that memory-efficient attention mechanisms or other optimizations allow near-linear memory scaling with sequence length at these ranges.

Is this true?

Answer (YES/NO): NO